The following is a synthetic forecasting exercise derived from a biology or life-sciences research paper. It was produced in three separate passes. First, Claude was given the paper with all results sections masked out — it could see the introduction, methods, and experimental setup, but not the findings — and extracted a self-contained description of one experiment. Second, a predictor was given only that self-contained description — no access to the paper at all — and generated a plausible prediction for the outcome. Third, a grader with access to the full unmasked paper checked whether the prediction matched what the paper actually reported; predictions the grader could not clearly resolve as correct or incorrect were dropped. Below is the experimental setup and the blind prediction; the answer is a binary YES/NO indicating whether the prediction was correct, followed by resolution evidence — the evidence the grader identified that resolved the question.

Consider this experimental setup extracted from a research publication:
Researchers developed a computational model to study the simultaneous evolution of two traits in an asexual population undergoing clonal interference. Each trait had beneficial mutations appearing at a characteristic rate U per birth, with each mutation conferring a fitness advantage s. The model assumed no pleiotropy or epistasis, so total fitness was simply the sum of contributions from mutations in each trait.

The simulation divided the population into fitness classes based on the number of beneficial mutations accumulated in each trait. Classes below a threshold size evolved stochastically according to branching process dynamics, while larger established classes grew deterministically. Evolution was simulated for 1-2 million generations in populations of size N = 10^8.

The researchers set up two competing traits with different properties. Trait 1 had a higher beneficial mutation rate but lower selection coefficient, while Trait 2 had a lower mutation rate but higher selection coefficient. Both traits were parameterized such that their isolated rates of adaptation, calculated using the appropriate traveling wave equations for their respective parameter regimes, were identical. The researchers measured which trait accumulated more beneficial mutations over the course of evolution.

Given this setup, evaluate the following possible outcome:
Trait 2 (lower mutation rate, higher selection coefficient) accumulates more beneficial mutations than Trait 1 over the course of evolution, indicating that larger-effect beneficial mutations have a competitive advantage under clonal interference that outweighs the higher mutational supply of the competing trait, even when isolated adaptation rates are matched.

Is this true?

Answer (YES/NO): NO